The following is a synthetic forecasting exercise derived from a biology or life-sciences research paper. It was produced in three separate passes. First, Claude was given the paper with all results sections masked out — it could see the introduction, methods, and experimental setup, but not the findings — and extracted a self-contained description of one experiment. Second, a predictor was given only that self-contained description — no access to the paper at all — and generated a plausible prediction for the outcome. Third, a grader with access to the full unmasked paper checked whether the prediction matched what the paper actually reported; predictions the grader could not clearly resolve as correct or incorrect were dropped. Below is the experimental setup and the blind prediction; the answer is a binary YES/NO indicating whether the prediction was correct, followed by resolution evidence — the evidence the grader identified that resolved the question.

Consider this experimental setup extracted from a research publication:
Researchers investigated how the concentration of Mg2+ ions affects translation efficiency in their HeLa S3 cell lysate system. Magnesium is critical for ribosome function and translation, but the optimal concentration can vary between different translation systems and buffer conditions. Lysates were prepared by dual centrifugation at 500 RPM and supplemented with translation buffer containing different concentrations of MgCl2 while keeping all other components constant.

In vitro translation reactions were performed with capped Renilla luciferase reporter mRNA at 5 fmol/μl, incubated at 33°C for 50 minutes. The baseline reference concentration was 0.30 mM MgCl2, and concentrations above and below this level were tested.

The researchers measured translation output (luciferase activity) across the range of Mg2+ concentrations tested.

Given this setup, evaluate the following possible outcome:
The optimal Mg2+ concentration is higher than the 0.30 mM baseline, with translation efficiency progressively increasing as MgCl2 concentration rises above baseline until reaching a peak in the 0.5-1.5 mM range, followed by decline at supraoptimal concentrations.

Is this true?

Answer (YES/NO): NO